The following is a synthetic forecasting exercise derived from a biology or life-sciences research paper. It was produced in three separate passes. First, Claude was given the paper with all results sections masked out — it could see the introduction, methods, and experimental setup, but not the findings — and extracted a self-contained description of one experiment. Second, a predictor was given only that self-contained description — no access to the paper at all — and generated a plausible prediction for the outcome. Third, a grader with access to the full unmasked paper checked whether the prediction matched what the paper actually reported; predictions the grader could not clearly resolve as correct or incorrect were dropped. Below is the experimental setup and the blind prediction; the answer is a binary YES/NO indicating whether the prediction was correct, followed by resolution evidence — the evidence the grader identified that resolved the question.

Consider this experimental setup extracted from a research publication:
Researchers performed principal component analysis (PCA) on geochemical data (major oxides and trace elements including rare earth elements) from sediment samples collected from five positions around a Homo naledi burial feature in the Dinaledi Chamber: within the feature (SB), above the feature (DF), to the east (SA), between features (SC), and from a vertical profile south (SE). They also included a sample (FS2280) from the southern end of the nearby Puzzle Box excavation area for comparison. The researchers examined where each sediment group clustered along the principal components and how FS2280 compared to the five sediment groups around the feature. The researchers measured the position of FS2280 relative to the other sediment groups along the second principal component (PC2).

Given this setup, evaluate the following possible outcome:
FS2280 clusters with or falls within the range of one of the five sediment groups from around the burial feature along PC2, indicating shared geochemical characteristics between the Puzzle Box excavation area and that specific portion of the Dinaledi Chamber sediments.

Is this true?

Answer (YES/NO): NO